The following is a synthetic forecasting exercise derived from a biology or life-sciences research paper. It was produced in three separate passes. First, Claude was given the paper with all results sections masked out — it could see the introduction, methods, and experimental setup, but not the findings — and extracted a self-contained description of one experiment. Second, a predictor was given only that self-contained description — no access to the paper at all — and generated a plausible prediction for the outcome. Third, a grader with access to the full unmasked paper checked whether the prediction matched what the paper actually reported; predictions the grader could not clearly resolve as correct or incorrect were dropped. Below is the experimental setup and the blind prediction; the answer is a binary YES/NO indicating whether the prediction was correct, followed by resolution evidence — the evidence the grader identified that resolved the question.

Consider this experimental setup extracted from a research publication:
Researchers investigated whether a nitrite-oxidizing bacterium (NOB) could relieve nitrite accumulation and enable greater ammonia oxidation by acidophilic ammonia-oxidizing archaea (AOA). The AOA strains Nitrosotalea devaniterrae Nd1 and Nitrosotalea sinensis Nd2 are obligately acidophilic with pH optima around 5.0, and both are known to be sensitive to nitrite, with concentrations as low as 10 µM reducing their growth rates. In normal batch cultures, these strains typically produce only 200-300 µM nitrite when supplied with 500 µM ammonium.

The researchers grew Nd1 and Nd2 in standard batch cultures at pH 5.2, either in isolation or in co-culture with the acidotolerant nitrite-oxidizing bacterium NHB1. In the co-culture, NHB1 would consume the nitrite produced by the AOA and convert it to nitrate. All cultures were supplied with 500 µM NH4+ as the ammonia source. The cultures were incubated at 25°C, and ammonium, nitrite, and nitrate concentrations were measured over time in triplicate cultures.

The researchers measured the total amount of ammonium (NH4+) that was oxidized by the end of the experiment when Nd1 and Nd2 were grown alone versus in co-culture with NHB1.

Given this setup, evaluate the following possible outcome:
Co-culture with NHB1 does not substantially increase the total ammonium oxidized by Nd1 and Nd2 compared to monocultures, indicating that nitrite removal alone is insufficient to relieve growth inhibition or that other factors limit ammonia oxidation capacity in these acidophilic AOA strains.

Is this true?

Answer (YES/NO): NO